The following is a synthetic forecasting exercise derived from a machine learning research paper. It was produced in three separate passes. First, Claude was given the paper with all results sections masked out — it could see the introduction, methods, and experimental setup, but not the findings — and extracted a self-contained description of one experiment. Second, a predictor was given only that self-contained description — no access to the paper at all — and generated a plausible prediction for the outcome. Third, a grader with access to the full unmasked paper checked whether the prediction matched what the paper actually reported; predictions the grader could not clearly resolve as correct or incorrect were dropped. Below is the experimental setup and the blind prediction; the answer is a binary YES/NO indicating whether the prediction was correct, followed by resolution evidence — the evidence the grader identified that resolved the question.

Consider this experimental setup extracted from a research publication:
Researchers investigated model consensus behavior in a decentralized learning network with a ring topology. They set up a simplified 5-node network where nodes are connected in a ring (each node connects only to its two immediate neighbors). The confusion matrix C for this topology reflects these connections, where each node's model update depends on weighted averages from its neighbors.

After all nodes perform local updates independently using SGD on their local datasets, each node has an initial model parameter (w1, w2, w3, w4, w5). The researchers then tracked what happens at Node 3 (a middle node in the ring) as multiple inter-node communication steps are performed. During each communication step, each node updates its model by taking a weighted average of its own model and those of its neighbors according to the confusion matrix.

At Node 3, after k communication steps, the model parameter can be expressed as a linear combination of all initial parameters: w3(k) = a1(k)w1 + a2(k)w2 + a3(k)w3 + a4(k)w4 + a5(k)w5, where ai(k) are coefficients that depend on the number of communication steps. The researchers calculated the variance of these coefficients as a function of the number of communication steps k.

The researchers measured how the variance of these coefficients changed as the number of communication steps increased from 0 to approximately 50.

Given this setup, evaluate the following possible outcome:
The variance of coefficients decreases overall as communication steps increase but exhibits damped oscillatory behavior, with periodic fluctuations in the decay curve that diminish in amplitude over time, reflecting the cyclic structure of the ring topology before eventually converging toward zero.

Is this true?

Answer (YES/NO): NO